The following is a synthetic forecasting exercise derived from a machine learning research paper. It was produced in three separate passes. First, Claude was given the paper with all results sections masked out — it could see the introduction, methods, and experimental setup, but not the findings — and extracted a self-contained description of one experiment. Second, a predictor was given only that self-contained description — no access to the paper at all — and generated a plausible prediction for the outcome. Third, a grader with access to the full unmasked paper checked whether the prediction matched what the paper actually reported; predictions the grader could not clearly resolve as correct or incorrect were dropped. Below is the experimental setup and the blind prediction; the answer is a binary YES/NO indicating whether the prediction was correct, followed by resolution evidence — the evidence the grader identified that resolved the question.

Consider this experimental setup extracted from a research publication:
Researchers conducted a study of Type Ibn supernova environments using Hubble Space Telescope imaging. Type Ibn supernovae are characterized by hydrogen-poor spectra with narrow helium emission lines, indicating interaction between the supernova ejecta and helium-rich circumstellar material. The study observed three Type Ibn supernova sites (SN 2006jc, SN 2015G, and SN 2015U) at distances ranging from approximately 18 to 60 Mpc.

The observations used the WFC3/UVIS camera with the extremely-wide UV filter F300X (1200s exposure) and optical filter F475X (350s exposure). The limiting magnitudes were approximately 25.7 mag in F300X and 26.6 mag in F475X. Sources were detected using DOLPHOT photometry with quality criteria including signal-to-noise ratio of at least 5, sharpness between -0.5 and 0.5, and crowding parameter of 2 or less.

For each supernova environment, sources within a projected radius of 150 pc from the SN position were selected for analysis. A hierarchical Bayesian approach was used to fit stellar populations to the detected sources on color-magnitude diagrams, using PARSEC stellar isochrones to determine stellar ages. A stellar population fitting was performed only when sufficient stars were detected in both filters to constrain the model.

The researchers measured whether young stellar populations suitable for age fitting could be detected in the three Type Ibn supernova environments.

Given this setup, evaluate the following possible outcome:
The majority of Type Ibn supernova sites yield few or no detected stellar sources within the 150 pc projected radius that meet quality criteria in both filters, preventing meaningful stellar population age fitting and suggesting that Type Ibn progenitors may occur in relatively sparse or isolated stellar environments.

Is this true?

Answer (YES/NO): YES